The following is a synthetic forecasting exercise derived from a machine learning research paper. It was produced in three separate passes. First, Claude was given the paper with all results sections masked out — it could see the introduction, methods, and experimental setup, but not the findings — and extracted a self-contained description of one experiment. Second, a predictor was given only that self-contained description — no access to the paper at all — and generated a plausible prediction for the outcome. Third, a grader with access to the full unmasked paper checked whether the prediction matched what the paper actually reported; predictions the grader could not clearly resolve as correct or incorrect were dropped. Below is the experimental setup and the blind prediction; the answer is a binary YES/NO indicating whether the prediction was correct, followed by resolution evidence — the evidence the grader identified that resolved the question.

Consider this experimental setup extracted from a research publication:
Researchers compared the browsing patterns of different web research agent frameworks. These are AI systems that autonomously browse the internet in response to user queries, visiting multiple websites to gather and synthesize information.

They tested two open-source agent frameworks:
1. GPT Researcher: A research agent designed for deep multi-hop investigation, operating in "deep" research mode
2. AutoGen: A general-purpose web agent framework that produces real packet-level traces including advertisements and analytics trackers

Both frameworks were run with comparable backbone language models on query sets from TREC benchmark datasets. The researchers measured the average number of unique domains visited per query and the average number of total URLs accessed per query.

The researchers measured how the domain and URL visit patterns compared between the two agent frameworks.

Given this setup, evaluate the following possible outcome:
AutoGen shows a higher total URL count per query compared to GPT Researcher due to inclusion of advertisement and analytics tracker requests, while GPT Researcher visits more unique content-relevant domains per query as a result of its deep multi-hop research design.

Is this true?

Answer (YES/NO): NO